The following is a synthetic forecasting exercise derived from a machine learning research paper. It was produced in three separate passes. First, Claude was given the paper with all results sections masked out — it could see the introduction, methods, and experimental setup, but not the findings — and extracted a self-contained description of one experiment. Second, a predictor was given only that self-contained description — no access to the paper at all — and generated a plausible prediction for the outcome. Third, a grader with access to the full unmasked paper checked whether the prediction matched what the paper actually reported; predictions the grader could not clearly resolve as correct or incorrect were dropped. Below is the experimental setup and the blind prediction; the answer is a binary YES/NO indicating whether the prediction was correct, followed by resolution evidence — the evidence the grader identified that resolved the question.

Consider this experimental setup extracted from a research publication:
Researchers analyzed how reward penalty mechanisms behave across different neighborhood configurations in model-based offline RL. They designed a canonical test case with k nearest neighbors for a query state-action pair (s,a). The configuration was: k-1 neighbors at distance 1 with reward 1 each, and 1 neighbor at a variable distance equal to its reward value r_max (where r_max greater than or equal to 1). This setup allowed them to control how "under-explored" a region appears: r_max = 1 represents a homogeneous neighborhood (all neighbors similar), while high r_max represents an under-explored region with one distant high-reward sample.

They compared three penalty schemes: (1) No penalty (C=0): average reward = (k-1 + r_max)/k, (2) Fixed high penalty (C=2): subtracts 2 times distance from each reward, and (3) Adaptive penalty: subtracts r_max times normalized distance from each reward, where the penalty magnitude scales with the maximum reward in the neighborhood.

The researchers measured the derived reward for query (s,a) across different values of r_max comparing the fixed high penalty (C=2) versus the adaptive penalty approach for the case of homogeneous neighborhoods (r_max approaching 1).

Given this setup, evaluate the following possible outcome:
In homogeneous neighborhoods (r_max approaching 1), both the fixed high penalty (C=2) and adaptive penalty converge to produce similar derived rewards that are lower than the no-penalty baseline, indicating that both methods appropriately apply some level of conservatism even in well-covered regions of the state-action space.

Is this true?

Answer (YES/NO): NO